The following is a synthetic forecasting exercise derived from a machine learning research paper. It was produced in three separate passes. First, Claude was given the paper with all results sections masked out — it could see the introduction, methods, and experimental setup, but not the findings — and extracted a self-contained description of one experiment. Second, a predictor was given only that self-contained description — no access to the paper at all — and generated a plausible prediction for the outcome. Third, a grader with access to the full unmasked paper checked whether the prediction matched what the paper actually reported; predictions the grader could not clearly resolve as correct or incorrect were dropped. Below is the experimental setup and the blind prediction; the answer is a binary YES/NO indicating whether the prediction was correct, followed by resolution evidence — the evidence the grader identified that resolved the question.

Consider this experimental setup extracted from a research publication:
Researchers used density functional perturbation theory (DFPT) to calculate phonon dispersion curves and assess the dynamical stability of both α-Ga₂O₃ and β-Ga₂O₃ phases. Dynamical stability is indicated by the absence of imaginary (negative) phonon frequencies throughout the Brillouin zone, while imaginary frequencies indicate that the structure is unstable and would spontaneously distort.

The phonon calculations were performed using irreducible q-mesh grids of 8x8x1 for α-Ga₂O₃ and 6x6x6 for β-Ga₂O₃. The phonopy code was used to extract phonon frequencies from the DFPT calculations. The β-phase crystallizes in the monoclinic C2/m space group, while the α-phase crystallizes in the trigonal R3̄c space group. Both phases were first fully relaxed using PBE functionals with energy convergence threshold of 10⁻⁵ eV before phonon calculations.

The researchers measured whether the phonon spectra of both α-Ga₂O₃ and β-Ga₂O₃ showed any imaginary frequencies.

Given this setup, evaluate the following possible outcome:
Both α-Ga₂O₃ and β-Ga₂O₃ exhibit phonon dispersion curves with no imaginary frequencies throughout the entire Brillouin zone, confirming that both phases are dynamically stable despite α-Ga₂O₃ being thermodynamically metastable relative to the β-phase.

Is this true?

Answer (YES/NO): YES